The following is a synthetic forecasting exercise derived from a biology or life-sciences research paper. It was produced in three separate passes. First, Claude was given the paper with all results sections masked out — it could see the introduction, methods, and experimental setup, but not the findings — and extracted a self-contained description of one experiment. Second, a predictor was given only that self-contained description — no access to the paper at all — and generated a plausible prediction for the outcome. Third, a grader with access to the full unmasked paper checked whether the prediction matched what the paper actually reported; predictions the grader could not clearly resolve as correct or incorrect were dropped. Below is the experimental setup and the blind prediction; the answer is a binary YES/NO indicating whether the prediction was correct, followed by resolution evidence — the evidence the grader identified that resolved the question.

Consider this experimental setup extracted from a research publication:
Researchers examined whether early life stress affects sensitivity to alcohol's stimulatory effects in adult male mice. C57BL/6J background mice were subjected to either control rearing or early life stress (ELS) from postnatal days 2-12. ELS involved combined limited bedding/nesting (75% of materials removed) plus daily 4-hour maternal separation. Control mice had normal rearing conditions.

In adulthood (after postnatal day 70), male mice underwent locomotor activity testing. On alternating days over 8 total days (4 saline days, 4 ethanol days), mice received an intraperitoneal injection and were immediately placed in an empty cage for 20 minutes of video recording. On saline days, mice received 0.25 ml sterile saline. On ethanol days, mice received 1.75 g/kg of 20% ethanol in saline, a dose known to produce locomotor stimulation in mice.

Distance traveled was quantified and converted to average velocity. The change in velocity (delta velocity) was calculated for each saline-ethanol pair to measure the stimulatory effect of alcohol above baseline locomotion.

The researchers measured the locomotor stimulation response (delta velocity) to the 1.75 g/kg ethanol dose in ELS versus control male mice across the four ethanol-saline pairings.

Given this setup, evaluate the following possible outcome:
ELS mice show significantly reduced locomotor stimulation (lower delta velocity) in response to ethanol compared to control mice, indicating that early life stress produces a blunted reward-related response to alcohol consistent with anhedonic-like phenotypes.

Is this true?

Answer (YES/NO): NO